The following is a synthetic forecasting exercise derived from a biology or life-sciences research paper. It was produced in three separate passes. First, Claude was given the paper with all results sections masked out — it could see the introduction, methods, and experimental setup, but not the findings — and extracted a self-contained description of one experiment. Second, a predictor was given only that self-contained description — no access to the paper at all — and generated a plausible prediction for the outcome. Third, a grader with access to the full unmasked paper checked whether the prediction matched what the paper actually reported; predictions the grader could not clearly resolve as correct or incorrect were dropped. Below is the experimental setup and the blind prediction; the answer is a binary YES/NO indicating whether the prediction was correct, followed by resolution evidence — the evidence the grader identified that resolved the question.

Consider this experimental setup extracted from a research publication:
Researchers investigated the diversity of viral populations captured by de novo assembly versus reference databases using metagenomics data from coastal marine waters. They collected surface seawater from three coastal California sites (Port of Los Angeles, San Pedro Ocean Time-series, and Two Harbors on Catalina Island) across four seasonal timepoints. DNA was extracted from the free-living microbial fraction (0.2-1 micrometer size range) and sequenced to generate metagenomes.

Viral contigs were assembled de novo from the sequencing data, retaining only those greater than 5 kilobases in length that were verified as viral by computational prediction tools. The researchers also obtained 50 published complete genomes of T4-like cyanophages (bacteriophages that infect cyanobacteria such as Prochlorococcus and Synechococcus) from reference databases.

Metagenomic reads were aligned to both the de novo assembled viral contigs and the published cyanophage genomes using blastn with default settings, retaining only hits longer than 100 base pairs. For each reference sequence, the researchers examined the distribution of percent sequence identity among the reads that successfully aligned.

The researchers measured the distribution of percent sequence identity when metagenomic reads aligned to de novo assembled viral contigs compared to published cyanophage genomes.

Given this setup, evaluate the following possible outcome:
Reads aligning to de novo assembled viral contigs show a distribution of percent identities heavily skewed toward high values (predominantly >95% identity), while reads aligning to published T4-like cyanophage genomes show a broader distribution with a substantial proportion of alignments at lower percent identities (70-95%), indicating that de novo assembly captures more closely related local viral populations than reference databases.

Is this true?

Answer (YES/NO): YES